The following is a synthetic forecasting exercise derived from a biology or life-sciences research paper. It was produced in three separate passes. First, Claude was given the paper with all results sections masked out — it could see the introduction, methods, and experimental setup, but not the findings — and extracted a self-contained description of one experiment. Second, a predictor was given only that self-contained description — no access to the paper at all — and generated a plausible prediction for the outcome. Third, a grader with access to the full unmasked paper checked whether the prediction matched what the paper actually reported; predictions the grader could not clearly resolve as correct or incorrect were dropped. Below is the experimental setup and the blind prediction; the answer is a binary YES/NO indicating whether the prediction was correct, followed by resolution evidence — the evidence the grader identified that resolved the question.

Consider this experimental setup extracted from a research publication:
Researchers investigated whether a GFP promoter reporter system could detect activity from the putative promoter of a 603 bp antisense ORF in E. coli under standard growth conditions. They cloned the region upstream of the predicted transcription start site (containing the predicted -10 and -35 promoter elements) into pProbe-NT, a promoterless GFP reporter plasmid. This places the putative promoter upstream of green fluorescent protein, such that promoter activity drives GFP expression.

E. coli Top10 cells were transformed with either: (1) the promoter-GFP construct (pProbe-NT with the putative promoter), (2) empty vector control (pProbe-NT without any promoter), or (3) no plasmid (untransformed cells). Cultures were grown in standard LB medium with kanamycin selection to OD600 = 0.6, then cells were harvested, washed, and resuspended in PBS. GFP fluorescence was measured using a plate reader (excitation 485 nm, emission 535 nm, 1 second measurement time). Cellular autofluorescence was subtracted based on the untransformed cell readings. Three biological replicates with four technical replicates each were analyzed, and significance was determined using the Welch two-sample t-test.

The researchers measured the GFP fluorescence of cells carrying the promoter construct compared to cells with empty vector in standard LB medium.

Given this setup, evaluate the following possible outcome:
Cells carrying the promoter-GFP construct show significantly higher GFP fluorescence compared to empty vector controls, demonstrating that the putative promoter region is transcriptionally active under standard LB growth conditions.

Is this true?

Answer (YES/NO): YES